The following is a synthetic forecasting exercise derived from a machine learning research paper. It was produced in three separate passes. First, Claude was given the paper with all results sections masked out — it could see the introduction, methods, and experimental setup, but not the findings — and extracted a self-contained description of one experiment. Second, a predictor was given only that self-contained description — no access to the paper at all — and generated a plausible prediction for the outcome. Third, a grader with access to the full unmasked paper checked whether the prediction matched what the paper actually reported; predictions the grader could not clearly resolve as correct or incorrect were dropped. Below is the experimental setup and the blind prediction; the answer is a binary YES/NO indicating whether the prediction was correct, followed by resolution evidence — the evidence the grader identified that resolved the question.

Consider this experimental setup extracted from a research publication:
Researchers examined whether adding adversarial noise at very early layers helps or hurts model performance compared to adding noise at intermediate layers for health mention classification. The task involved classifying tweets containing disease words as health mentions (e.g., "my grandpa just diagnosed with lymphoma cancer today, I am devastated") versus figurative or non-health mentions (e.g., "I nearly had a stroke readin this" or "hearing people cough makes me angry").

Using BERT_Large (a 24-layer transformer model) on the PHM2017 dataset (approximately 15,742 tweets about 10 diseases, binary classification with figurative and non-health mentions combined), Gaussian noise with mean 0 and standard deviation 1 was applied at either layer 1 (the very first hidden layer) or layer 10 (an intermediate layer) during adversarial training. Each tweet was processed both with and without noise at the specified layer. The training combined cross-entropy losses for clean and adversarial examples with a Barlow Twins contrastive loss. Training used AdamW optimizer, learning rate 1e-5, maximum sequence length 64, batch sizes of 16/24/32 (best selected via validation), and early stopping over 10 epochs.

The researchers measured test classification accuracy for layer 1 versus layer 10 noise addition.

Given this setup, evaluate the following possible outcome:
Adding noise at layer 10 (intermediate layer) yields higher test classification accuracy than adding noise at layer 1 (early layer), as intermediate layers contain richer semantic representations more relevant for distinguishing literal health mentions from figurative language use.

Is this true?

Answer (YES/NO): YES